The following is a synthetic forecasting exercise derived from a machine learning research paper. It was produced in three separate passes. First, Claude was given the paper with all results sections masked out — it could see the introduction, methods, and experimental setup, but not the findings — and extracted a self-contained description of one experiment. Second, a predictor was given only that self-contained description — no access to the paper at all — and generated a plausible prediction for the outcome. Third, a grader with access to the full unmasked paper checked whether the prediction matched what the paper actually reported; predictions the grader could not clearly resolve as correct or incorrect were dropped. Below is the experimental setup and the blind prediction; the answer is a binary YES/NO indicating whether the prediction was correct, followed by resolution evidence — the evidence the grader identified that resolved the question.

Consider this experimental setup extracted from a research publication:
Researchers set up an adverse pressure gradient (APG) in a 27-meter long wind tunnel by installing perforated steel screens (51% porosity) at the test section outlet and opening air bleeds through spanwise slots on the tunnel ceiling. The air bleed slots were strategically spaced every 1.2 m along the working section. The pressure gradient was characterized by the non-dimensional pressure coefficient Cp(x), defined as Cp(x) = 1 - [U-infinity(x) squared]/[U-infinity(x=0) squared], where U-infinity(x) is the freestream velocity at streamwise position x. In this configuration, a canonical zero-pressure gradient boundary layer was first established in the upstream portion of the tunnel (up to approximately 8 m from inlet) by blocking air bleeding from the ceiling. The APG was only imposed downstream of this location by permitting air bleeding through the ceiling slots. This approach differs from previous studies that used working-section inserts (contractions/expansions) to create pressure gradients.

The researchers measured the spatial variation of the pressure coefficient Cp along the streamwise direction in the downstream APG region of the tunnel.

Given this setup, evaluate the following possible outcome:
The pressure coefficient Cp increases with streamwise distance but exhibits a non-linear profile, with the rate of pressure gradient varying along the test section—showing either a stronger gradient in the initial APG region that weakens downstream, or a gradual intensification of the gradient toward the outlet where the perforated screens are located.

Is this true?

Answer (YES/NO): NO